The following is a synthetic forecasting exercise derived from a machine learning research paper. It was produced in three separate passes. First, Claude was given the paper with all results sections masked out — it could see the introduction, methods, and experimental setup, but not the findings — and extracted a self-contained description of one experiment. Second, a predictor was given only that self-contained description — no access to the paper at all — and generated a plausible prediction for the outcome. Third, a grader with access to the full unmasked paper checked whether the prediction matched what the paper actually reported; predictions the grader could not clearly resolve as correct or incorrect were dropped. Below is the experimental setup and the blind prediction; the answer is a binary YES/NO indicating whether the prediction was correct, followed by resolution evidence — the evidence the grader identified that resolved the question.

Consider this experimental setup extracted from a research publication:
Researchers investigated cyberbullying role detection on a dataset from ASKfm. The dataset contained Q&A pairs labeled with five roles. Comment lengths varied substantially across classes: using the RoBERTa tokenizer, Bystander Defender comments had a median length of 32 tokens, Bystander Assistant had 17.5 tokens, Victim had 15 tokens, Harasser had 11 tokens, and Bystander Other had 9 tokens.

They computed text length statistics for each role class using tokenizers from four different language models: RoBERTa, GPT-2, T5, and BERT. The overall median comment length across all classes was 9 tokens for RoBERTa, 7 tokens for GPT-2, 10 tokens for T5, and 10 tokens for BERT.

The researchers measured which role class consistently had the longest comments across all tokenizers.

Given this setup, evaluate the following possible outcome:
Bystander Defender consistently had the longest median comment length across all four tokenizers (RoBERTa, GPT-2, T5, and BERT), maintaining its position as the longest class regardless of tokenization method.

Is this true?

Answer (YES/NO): YES